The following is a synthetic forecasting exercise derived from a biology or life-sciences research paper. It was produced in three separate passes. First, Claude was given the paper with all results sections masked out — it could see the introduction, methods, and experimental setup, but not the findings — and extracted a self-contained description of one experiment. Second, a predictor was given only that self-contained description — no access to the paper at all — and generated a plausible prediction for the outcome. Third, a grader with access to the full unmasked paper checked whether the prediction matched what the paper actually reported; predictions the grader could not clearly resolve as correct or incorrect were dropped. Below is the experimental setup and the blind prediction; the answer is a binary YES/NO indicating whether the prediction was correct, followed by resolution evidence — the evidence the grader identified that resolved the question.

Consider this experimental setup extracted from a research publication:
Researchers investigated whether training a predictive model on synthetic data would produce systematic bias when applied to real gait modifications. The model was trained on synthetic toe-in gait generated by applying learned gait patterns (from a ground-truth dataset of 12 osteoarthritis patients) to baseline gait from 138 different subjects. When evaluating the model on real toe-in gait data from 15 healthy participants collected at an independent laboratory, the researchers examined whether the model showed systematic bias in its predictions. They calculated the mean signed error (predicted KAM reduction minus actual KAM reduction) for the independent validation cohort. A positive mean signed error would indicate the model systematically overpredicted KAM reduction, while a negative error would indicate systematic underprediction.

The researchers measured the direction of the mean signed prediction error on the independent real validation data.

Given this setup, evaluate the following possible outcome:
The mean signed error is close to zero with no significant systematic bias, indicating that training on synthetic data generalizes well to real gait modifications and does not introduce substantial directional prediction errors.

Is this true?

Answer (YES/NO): NO